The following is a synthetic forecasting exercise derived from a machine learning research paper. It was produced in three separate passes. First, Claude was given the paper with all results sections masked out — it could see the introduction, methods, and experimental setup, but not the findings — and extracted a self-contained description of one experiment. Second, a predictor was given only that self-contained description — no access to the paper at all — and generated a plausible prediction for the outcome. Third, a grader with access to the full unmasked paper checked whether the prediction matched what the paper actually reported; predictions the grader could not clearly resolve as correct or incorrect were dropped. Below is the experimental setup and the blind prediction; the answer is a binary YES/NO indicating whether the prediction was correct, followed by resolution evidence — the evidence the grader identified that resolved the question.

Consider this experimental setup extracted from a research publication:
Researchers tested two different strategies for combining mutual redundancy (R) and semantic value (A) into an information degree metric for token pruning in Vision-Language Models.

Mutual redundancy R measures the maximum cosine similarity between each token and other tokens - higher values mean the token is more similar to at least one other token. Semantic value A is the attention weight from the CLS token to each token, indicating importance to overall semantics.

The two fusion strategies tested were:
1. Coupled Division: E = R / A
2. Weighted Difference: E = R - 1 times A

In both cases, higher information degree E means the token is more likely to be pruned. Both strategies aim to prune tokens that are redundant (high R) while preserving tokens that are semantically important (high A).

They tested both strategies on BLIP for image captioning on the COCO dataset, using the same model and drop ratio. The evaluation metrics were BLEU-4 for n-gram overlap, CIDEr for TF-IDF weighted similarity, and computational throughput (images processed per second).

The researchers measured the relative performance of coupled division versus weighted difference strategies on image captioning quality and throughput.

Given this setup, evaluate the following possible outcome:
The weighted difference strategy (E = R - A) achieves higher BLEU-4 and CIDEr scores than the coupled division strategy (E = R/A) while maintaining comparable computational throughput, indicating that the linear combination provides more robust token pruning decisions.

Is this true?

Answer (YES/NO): NO